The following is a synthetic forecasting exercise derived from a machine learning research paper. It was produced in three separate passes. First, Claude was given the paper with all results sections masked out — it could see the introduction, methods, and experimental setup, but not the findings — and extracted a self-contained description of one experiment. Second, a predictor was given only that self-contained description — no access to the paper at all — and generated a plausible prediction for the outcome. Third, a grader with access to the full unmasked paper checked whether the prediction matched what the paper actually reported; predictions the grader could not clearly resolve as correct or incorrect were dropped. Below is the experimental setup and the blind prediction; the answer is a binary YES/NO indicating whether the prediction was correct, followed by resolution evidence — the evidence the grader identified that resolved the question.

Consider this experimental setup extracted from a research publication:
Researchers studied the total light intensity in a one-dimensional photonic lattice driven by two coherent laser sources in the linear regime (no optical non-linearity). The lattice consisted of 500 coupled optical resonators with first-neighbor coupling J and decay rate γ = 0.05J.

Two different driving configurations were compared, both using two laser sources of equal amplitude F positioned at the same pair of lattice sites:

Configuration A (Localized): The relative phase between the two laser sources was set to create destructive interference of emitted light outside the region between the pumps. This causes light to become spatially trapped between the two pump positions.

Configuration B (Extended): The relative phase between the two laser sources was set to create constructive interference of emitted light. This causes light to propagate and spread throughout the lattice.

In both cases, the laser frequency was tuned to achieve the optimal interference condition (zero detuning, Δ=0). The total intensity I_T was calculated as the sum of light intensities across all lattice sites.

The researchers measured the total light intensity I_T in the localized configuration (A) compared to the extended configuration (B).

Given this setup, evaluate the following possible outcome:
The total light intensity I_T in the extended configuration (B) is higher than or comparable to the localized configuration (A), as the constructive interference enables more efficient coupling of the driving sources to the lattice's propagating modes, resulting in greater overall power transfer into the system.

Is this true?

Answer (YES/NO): YES